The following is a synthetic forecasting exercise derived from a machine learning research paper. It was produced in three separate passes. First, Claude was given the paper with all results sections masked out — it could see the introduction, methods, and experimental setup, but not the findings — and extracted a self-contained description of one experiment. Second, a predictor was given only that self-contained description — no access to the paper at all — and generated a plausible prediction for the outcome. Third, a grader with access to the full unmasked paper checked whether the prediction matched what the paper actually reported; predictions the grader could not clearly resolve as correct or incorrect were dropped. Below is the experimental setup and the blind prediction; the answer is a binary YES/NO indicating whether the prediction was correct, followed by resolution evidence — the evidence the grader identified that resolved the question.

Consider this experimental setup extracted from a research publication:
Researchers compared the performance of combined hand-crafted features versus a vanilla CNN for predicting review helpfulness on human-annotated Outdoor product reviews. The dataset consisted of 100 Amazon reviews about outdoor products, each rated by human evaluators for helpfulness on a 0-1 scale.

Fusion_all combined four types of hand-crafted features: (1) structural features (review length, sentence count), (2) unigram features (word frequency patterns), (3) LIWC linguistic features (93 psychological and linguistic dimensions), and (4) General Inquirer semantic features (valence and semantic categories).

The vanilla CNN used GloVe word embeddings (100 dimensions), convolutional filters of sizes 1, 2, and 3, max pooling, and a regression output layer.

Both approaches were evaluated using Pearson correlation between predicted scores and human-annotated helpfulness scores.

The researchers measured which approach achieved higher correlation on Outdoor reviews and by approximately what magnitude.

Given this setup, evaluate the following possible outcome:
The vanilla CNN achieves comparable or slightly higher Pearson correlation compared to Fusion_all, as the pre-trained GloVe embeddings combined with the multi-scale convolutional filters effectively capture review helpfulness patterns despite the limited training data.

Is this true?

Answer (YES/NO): YES